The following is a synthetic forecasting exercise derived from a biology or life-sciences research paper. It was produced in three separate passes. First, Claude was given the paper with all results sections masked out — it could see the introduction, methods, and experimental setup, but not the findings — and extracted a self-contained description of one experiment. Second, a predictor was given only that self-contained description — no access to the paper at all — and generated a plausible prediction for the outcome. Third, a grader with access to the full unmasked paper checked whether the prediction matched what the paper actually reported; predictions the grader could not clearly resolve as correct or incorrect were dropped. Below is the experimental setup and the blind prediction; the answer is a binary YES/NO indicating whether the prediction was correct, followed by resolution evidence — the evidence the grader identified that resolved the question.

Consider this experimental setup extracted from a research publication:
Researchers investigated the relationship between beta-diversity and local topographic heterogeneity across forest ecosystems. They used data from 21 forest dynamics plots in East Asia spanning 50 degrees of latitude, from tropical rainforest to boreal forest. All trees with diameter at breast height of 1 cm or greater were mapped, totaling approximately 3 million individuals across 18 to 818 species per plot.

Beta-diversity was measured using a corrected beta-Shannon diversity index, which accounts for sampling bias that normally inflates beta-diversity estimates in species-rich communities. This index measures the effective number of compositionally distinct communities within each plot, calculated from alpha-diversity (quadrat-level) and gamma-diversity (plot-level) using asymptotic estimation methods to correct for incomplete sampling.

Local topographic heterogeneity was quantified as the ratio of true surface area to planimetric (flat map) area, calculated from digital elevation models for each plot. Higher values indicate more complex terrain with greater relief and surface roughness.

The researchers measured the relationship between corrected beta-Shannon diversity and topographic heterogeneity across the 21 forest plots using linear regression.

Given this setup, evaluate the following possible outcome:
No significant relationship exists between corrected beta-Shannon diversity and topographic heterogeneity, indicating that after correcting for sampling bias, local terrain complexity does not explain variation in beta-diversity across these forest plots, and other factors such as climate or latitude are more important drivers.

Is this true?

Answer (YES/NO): NO